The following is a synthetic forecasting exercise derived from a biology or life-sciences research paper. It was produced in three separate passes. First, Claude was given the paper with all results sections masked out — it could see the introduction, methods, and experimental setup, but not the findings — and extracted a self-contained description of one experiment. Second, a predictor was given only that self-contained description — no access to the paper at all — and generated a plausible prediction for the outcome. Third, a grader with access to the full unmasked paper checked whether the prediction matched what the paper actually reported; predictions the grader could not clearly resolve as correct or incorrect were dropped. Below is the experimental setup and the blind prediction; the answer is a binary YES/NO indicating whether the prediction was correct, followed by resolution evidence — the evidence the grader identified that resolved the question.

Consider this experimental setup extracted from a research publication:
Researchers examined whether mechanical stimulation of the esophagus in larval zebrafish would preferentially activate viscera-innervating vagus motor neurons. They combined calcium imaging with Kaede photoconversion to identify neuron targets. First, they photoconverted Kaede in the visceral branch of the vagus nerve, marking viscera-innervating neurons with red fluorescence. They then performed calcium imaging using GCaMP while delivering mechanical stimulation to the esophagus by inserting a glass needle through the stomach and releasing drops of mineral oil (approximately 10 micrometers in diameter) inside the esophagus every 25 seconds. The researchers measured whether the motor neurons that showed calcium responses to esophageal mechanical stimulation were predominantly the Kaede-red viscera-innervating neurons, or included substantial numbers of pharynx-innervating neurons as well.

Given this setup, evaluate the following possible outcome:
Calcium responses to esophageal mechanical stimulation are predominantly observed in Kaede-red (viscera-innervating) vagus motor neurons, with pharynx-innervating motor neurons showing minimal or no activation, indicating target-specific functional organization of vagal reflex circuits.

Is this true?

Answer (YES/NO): YES